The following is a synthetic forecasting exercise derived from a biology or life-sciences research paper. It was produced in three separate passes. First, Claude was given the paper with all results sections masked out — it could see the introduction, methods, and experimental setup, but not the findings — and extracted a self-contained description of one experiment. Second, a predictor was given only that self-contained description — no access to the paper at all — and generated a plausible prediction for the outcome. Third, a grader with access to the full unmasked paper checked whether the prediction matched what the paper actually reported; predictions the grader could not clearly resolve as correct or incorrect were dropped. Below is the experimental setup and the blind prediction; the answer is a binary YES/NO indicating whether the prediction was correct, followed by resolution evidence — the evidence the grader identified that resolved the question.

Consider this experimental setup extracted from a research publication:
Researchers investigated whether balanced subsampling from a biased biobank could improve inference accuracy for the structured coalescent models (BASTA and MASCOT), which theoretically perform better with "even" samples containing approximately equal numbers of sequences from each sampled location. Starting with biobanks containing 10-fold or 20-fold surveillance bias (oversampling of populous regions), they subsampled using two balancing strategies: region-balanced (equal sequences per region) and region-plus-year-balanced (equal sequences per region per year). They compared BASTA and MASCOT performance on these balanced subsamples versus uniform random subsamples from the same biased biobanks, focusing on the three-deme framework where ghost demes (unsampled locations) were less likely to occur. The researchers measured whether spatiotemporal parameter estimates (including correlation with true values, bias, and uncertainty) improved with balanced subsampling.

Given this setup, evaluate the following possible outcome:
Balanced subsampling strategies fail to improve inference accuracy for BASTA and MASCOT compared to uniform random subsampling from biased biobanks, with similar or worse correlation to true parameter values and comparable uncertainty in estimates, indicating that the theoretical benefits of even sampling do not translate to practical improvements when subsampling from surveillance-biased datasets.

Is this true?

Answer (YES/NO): NO